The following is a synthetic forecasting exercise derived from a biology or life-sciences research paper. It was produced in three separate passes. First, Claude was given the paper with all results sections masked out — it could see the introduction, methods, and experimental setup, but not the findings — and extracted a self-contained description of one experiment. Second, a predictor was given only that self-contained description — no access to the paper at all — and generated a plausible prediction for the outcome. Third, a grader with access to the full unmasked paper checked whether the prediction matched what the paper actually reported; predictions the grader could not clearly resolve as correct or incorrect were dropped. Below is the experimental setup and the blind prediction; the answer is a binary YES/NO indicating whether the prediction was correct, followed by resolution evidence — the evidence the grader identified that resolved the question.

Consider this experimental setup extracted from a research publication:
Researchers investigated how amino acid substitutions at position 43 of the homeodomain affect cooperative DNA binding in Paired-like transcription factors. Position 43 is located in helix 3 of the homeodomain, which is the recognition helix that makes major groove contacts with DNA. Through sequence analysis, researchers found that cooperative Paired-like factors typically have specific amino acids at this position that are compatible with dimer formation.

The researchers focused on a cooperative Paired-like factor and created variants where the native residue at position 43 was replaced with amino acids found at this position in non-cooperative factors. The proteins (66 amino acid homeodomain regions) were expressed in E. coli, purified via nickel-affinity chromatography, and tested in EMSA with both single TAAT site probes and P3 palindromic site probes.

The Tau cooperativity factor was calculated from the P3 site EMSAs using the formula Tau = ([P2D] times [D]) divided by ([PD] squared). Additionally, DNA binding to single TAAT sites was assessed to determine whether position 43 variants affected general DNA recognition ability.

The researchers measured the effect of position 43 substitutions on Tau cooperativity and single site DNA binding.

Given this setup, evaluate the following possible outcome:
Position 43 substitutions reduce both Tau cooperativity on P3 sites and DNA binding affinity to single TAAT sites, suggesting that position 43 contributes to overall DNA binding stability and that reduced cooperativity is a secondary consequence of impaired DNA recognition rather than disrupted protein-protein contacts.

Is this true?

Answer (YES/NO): NO